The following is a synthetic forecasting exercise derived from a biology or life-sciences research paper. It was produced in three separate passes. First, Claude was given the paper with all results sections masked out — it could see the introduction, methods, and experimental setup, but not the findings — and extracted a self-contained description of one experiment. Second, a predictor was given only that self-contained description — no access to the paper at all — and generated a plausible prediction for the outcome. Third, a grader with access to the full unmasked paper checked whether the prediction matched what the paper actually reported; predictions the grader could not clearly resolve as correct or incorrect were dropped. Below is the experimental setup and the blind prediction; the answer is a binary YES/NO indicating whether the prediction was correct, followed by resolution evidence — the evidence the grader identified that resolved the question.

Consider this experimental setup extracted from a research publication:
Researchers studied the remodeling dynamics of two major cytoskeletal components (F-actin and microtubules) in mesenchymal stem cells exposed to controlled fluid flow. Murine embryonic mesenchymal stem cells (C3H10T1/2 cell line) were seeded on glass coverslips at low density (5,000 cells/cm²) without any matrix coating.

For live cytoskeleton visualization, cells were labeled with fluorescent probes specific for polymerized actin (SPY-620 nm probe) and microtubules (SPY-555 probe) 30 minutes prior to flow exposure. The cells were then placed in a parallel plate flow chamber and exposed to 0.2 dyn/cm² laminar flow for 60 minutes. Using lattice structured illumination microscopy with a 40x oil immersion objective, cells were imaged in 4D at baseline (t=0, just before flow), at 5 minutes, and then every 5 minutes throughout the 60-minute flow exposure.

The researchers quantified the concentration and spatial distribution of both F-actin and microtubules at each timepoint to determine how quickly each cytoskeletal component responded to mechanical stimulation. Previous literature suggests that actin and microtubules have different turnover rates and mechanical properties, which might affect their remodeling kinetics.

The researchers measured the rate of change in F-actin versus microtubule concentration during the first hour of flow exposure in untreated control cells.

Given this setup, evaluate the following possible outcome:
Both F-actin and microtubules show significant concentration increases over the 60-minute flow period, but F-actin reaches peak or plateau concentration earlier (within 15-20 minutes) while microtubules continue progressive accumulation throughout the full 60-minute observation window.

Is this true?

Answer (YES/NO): NO